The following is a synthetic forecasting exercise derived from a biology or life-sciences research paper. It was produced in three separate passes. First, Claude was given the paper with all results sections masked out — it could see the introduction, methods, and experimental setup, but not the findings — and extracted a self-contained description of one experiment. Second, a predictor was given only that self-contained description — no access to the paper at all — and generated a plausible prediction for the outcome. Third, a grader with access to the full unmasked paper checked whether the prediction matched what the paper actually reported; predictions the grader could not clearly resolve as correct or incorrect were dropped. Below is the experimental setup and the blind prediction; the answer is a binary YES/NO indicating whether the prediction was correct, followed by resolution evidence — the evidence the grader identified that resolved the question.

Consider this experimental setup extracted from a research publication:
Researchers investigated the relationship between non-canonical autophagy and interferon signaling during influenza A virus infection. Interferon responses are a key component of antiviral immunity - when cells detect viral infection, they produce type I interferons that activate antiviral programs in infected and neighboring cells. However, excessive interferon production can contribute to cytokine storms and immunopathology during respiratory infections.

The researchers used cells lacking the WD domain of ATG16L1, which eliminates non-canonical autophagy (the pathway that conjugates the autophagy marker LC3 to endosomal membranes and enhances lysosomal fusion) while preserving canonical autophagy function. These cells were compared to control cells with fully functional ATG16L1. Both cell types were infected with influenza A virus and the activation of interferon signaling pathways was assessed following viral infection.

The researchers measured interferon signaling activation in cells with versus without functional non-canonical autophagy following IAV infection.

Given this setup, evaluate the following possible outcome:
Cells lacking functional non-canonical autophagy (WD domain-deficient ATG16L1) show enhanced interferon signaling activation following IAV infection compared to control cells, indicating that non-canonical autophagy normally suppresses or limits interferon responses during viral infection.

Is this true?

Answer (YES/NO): YES